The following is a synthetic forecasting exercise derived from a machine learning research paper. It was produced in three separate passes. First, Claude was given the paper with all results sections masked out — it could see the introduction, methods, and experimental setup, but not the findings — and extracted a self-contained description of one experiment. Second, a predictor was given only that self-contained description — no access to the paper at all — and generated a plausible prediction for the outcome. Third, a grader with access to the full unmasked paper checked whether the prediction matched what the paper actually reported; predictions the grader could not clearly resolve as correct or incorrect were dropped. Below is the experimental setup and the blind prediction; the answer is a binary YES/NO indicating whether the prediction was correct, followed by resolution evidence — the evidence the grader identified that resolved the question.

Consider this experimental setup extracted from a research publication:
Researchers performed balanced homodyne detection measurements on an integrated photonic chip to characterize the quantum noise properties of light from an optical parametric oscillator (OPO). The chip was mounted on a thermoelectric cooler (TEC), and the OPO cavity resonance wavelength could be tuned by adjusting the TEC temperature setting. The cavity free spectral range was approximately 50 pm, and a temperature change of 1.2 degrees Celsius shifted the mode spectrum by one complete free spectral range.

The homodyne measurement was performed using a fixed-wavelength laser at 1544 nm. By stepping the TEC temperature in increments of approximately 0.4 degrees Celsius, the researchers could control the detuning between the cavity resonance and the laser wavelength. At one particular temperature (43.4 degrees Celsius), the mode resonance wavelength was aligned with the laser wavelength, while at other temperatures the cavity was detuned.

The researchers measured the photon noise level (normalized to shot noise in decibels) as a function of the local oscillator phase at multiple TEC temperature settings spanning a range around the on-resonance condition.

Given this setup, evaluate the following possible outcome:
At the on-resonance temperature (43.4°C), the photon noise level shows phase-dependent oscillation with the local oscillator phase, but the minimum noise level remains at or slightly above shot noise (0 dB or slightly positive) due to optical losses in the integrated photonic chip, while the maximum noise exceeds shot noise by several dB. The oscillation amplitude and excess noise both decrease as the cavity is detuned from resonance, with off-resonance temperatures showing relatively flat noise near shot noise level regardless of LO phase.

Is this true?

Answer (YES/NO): NO